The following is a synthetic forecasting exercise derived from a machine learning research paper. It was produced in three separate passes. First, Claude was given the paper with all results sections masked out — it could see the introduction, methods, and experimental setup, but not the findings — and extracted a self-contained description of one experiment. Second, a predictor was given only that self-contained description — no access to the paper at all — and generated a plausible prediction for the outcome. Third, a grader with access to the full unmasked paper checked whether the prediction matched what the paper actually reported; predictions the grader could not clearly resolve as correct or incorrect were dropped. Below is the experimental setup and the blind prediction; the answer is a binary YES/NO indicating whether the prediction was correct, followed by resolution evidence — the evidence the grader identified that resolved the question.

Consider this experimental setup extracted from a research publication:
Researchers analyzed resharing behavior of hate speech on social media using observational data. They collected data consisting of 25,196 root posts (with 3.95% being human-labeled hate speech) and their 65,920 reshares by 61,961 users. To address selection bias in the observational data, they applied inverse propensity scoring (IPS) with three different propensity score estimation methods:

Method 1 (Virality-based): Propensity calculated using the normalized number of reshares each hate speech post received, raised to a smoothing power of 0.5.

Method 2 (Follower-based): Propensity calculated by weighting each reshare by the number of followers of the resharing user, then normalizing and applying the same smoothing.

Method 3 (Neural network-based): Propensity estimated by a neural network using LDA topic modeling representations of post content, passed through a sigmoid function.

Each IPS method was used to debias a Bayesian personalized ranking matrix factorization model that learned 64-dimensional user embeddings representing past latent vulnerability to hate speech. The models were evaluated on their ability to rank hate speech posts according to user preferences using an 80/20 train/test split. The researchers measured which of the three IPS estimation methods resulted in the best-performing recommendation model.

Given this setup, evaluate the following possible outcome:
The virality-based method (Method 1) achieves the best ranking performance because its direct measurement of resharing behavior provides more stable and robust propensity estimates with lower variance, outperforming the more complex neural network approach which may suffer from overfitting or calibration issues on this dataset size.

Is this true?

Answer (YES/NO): YES